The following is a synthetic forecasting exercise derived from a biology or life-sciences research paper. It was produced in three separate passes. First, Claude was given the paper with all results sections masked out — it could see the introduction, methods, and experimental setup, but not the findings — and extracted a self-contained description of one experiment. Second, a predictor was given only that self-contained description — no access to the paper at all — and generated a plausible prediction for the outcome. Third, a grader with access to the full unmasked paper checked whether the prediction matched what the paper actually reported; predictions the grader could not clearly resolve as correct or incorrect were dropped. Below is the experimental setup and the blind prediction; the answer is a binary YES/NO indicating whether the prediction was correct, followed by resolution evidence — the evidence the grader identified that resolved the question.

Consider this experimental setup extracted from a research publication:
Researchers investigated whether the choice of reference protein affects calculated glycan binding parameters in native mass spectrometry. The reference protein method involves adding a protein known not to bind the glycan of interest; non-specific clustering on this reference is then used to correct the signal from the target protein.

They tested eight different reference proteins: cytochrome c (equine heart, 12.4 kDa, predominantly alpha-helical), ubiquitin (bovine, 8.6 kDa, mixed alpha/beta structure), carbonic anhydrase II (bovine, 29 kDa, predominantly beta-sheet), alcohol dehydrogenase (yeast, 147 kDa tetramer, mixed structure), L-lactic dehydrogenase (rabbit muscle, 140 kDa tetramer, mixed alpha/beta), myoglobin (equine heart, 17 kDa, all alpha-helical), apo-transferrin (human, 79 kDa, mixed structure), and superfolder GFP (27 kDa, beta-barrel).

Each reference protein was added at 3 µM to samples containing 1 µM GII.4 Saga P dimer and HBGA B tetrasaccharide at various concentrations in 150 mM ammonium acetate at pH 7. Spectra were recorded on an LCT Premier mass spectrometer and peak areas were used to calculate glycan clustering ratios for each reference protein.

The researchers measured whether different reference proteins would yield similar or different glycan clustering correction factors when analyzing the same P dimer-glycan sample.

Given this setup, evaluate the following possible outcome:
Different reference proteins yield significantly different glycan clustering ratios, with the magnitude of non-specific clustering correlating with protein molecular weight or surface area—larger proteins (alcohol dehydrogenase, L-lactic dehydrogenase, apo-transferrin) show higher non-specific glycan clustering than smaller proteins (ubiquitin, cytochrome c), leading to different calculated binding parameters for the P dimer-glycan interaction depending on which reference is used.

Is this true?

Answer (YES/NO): NO